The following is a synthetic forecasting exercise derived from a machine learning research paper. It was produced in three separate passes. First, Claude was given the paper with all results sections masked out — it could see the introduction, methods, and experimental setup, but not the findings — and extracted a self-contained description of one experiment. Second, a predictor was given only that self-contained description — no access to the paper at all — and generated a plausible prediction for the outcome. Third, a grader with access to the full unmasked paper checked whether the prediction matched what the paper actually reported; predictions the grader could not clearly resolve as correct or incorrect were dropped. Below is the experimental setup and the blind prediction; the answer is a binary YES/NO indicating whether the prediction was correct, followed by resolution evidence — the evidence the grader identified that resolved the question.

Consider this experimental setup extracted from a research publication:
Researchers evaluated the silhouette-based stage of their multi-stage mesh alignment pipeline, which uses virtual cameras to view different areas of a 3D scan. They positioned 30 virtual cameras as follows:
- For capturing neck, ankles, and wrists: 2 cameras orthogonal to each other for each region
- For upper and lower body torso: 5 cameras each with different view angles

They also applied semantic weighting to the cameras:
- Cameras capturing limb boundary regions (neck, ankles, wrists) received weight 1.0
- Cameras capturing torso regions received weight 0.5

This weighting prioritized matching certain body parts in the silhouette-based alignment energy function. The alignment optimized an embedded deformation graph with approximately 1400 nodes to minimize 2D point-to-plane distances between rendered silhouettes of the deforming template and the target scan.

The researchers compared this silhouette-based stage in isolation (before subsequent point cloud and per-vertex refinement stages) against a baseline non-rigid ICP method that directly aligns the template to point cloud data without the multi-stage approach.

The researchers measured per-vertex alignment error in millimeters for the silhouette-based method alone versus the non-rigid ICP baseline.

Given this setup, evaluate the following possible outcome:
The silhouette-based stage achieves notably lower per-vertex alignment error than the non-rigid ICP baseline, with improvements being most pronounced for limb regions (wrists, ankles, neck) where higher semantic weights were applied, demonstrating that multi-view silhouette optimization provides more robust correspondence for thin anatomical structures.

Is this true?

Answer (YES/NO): NO